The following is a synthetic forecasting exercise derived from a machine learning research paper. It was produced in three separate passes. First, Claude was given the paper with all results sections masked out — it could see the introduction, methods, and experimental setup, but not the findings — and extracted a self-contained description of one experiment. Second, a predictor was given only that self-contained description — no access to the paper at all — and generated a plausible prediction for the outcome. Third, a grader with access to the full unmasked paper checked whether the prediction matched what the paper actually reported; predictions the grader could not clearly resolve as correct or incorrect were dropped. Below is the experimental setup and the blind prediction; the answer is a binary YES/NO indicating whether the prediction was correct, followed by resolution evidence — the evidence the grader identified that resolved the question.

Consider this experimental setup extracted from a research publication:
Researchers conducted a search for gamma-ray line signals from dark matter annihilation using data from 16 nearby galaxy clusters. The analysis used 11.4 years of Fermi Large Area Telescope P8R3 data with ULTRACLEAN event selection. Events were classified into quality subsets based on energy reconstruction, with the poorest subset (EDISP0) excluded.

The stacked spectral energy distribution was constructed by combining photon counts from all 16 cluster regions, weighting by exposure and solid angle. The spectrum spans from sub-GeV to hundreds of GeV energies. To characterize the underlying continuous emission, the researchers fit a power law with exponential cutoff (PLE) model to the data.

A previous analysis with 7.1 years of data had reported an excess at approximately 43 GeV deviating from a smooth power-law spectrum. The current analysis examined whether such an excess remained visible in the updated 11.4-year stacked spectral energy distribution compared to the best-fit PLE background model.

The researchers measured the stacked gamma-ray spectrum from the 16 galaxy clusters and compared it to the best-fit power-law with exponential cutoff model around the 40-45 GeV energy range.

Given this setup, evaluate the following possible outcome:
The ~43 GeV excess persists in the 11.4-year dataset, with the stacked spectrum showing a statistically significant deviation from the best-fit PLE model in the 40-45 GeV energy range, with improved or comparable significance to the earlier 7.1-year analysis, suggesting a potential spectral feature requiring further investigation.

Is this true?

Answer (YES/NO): NO